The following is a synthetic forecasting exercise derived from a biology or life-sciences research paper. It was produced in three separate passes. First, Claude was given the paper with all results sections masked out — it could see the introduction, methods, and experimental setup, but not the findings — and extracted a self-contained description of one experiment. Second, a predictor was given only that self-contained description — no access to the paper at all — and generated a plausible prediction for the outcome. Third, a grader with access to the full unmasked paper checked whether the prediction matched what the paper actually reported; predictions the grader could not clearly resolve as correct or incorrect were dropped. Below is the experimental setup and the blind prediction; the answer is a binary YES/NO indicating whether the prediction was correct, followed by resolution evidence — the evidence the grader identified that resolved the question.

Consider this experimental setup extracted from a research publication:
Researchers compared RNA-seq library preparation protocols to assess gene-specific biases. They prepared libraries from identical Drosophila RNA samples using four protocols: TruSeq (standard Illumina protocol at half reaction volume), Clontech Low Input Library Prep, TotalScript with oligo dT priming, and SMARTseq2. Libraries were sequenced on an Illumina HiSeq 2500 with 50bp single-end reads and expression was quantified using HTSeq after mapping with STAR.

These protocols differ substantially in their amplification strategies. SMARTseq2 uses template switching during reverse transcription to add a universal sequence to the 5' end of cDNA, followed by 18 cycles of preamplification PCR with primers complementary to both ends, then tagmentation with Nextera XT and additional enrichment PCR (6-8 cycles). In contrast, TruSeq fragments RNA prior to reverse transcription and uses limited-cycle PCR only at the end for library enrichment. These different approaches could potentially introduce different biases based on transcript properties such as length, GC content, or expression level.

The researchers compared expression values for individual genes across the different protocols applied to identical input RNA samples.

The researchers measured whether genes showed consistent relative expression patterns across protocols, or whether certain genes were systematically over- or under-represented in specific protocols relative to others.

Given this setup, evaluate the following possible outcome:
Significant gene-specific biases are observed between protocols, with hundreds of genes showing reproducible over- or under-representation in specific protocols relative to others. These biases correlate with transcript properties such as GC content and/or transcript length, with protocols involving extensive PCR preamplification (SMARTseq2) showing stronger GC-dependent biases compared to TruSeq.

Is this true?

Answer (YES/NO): NO